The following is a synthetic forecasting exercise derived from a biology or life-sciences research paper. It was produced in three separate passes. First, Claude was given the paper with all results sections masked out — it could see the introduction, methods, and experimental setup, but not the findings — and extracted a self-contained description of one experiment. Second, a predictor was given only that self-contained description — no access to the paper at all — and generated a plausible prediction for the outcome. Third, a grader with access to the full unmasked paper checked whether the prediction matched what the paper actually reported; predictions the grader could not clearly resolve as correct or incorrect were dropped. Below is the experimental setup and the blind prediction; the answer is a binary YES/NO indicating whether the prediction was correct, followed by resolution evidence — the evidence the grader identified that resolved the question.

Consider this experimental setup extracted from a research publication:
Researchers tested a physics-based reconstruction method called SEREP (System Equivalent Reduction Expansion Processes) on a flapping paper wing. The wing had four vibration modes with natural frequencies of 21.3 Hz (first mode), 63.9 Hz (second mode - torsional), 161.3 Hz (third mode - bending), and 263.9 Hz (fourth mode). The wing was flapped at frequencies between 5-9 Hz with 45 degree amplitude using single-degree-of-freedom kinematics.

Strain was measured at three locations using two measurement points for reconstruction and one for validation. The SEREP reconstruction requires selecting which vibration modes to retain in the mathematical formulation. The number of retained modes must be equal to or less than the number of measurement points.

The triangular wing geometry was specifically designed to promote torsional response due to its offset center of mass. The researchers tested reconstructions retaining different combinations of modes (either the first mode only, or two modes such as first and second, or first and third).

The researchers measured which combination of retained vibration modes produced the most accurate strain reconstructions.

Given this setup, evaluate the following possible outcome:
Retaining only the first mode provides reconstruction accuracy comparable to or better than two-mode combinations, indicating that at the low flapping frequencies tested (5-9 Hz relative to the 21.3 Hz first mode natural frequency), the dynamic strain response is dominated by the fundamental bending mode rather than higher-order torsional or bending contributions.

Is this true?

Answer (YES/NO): NO